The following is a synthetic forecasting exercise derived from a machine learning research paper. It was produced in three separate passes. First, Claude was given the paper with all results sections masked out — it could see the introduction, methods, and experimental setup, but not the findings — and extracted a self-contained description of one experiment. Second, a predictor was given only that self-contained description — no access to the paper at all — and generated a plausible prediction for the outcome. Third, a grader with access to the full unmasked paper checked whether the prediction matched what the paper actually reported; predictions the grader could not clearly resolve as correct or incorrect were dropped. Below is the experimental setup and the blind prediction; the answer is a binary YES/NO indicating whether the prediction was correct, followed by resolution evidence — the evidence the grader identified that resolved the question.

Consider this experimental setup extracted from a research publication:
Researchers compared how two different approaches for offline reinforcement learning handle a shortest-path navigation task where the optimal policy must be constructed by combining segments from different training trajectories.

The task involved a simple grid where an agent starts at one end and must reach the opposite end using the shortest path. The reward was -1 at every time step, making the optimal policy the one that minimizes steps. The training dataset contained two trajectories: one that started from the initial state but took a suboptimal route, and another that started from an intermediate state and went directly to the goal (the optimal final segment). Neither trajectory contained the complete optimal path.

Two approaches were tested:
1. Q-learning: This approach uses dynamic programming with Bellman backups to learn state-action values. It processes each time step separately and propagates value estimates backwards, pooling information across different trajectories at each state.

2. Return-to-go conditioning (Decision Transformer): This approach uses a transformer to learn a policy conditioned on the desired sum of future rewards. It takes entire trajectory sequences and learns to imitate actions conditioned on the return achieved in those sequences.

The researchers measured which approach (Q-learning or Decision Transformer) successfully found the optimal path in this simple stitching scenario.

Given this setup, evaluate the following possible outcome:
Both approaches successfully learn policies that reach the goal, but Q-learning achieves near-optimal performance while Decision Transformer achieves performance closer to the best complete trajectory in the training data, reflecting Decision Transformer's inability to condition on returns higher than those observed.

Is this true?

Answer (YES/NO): NO